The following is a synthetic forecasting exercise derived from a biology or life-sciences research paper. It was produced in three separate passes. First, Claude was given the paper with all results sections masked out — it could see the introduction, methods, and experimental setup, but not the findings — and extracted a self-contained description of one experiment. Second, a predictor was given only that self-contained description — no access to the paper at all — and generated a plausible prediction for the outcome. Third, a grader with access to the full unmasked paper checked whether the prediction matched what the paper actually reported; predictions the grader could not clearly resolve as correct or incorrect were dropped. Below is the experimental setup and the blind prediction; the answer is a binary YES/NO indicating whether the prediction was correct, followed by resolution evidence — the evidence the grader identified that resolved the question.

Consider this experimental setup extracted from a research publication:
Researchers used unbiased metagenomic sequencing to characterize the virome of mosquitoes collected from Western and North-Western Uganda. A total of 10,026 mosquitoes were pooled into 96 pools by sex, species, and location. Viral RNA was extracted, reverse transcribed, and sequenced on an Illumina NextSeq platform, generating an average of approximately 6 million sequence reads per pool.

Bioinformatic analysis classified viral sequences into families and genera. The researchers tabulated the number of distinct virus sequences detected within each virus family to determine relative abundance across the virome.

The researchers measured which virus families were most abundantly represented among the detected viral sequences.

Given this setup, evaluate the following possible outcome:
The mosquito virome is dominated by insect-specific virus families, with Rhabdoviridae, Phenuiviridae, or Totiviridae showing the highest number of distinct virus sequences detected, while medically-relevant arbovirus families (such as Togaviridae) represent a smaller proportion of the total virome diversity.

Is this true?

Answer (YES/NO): NO